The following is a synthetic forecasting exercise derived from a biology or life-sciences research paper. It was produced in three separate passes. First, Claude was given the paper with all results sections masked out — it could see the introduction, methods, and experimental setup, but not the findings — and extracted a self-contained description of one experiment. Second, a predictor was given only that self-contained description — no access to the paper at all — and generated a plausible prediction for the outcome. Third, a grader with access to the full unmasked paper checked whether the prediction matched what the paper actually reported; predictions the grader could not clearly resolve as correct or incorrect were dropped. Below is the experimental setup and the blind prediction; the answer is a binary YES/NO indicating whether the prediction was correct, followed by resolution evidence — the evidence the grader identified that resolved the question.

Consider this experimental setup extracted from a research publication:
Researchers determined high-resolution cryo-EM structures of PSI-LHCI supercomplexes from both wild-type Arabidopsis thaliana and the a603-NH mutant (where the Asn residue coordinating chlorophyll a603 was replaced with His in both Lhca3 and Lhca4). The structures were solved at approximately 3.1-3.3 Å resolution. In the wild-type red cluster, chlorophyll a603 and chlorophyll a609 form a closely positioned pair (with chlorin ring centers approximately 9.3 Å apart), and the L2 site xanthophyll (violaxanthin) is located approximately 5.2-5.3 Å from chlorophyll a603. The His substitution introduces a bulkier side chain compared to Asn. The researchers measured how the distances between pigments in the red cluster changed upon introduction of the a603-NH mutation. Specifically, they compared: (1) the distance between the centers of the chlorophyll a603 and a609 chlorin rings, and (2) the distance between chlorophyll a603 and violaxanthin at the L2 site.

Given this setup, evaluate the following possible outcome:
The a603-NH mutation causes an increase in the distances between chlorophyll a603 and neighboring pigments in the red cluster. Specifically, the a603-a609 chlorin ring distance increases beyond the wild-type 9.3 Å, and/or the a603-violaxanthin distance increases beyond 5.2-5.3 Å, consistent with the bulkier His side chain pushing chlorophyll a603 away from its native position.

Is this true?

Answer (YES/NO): YES